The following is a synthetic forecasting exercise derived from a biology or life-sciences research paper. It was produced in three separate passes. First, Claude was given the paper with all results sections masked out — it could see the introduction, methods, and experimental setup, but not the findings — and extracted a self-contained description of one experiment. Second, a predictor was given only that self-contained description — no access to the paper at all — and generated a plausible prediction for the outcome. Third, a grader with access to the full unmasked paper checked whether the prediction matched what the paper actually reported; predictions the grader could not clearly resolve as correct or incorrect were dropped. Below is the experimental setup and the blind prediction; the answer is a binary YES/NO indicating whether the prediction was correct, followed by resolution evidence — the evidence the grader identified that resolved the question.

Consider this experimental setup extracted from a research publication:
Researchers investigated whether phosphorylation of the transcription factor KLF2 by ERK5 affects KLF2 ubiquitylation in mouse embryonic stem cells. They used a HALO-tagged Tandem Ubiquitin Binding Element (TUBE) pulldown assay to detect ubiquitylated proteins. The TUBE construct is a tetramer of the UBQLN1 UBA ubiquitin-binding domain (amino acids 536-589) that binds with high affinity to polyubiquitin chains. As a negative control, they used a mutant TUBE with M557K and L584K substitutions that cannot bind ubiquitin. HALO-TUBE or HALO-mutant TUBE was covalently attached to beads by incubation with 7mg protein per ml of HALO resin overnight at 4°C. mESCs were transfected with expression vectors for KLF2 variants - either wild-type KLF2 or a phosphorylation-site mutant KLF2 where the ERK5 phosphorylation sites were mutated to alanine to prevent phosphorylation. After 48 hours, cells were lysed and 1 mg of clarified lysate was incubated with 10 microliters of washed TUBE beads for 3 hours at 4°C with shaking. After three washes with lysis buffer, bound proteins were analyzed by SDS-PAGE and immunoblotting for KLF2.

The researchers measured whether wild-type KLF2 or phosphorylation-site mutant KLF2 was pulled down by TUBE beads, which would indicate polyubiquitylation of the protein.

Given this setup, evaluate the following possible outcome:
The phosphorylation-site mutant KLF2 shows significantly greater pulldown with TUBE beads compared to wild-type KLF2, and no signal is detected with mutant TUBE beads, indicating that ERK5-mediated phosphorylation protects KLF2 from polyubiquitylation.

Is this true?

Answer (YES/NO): NO